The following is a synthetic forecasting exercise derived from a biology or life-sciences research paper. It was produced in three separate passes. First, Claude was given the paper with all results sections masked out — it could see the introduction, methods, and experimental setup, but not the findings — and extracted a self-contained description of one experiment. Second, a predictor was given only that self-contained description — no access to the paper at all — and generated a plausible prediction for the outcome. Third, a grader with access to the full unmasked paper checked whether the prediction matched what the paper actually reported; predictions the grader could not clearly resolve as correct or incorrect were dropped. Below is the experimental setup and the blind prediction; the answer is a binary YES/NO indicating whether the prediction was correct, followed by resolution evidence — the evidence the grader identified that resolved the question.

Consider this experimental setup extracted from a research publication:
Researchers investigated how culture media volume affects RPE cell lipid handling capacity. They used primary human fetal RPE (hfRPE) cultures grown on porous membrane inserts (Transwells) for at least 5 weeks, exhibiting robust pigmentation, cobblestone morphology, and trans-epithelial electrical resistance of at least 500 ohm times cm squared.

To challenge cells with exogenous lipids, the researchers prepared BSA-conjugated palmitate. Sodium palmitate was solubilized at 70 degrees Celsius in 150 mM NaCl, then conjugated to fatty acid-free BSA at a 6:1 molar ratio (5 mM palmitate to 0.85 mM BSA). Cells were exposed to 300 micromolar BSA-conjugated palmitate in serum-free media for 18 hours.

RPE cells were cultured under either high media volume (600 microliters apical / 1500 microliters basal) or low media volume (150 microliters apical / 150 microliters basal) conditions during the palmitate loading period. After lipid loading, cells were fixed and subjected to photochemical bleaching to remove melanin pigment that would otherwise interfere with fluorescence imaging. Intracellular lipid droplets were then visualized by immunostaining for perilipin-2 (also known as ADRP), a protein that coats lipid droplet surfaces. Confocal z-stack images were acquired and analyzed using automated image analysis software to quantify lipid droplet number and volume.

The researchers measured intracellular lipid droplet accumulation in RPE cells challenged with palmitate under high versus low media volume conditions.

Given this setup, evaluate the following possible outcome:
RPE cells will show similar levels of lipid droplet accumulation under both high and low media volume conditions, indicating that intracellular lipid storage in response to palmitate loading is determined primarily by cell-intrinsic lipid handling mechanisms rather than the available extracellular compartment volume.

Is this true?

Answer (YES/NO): NO